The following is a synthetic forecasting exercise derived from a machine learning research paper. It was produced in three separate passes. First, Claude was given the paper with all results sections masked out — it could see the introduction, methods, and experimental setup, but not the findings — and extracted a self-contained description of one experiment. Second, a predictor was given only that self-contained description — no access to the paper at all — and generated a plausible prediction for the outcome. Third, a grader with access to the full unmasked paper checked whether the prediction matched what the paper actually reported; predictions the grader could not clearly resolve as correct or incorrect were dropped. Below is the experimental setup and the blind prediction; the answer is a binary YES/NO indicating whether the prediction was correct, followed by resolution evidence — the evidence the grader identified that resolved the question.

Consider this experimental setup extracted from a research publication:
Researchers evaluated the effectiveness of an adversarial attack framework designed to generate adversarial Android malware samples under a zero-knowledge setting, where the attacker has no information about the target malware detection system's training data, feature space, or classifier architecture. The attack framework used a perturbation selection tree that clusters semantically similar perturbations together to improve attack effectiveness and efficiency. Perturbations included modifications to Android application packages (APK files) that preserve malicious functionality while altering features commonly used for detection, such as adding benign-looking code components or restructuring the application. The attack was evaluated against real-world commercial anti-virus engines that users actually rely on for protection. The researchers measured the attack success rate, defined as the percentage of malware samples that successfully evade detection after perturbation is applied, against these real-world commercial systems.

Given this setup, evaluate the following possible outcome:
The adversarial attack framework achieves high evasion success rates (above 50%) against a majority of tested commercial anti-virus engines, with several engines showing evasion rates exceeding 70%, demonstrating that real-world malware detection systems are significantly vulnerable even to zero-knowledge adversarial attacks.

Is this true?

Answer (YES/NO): YES